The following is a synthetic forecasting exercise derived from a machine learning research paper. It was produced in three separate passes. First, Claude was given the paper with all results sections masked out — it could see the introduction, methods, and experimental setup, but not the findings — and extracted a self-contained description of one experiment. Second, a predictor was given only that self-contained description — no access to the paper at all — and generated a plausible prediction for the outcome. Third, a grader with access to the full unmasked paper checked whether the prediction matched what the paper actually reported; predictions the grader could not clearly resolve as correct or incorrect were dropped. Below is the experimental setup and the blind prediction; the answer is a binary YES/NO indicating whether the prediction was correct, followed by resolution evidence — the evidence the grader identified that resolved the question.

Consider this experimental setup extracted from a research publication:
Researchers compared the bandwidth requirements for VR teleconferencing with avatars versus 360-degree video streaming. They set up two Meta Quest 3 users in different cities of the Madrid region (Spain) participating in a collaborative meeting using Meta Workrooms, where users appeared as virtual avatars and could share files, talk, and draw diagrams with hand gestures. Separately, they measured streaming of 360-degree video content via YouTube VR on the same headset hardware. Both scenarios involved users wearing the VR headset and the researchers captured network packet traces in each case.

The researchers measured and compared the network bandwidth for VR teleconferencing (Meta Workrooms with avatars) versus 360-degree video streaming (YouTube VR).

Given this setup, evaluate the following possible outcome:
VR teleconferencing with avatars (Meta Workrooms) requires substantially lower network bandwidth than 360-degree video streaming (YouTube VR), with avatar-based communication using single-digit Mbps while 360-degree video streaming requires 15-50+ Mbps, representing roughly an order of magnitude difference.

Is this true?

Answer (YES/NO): NO